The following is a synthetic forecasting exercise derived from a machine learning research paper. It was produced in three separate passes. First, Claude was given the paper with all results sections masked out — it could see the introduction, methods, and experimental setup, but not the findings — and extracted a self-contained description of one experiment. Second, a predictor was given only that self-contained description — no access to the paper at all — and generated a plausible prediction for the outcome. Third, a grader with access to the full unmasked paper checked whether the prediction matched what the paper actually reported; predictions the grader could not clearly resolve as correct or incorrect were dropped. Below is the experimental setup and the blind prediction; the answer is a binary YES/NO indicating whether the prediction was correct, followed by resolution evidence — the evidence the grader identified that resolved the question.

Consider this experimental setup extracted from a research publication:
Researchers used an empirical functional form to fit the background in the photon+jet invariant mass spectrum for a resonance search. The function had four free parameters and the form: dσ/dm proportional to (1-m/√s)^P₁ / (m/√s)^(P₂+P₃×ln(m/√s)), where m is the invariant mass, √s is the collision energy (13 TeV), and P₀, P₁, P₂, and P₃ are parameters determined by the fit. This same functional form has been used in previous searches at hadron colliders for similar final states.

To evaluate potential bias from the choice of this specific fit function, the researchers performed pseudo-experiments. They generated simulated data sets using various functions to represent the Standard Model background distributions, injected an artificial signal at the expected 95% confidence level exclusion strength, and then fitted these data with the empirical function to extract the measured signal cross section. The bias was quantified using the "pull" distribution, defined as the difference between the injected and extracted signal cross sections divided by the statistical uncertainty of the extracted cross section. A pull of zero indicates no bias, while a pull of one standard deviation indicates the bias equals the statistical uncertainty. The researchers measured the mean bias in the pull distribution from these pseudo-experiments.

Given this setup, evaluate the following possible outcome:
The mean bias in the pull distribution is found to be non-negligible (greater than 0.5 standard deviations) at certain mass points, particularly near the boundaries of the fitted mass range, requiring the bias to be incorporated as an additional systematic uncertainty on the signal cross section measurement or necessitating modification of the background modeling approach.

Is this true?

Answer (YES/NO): NO